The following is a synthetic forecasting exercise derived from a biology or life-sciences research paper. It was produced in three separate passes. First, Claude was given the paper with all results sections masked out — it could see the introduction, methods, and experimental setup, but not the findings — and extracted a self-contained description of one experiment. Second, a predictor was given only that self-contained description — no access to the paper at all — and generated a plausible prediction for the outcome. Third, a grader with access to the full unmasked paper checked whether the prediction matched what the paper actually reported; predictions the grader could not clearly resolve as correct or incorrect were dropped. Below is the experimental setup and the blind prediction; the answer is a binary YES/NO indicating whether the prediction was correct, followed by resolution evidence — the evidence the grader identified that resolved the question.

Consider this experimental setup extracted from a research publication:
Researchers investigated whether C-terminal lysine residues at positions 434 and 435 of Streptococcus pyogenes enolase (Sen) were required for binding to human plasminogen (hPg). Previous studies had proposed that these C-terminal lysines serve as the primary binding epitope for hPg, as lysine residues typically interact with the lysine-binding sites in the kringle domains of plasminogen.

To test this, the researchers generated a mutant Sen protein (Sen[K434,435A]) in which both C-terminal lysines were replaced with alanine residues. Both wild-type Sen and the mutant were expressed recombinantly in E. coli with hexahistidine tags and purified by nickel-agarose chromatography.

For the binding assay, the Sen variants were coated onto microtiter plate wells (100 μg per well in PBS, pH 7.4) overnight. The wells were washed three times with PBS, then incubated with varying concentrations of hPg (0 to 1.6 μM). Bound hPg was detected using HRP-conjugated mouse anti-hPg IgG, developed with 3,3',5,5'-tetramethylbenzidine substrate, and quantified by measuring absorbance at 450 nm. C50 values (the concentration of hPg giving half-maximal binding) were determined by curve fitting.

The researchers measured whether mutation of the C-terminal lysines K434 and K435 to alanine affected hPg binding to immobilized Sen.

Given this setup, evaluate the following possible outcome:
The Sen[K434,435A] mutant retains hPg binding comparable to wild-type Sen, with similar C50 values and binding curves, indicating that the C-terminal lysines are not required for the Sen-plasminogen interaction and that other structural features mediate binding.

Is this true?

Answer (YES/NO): YES